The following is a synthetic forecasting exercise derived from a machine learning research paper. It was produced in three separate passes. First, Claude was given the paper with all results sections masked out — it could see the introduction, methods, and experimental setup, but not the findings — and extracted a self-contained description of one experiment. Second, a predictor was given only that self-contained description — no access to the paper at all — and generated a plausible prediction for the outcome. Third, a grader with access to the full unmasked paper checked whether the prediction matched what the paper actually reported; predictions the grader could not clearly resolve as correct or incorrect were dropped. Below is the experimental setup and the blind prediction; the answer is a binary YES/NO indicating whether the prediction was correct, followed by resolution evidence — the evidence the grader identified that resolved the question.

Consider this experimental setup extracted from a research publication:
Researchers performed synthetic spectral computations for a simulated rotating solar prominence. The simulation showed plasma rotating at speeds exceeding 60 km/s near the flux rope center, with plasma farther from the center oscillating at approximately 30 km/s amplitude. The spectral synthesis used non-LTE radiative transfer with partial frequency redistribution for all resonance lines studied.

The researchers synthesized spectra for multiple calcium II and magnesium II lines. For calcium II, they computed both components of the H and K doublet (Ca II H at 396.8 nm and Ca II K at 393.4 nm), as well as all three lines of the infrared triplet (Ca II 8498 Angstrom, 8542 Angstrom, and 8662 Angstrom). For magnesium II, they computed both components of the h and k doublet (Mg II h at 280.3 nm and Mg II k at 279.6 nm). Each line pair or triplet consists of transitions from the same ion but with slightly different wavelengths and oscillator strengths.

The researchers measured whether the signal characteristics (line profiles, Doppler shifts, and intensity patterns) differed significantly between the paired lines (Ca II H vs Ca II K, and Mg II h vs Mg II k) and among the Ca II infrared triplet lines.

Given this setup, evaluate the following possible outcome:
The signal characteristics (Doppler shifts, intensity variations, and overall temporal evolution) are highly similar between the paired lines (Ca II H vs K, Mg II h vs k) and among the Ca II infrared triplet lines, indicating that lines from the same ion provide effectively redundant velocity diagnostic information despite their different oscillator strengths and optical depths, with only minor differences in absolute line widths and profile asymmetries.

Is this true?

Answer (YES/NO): YES